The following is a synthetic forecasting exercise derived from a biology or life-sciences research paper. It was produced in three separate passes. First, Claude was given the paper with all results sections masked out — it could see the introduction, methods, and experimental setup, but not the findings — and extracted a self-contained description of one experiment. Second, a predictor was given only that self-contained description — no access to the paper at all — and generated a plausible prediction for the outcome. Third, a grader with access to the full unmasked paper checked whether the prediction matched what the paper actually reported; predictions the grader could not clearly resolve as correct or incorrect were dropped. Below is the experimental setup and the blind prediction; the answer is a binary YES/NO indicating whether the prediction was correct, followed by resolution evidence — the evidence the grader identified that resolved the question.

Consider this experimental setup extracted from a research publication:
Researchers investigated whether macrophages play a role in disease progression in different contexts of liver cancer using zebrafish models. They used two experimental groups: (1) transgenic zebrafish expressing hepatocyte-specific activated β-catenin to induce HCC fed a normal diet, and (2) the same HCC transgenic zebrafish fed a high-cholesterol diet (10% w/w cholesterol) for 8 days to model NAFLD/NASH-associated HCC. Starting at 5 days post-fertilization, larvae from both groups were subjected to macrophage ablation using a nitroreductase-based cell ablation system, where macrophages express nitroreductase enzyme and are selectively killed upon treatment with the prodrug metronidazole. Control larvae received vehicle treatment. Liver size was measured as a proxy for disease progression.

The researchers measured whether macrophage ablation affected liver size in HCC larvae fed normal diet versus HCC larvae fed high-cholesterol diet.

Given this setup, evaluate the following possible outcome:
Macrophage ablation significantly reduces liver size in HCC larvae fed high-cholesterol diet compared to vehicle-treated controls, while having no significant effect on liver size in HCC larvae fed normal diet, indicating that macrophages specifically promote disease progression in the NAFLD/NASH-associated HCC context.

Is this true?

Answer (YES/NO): YES